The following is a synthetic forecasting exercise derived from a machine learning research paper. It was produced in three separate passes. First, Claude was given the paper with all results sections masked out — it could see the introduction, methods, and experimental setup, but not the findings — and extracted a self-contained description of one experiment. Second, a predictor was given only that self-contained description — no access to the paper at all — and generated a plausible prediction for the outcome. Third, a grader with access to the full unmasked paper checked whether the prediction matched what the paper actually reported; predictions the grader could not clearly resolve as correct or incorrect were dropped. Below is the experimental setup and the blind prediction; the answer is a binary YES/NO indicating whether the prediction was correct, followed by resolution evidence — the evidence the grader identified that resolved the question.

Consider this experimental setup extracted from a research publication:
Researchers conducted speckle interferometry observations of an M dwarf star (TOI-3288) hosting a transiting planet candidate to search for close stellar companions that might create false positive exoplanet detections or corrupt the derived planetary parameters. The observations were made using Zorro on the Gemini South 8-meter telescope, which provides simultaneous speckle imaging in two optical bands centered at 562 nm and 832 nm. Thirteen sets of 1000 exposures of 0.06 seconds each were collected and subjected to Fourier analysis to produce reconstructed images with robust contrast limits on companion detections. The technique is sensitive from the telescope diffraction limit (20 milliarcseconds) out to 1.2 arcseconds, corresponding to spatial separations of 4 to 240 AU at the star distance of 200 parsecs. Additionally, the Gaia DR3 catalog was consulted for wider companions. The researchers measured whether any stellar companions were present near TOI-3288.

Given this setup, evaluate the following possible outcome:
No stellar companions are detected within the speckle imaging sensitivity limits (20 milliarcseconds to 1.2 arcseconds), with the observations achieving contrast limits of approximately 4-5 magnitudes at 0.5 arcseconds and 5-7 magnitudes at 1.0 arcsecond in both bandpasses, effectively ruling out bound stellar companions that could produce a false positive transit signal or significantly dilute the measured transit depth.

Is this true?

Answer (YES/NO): YES